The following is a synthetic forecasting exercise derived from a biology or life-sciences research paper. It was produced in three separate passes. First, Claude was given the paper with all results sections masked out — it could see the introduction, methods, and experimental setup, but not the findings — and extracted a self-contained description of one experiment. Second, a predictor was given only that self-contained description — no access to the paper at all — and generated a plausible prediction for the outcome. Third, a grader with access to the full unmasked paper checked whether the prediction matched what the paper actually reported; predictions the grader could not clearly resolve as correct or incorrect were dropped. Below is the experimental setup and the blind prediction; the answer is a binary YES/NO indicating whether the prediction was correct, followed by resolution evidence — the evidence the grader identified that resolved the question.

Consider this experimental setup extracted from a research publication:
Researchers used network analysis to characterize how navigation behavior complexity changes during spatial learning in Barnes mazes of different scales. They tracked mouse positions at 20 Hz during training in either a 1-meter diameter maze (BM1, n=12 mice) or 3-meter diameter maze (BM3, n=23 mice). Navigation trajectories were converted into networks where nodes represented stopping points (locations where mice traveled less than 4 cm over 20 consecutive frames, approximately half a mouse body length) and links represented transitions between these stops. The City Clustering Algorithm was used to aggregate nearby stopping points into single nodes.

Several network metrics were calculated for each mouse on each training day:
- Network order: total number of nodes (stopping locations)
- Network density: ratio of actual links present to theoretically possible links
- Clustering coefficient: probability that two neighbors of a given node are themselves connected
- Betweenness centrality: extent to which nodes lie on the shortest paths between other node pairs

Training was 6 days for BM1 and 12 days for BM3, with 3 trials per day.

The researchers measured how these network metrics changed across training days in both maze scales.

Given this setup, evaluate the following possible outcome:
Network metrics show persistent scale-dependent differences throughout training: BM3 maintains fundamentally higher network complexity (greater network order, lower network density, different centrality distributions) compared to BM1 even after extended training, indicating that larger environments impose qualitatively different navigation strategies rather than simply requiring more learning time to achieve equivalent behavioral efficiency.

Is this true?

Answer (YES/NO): NO